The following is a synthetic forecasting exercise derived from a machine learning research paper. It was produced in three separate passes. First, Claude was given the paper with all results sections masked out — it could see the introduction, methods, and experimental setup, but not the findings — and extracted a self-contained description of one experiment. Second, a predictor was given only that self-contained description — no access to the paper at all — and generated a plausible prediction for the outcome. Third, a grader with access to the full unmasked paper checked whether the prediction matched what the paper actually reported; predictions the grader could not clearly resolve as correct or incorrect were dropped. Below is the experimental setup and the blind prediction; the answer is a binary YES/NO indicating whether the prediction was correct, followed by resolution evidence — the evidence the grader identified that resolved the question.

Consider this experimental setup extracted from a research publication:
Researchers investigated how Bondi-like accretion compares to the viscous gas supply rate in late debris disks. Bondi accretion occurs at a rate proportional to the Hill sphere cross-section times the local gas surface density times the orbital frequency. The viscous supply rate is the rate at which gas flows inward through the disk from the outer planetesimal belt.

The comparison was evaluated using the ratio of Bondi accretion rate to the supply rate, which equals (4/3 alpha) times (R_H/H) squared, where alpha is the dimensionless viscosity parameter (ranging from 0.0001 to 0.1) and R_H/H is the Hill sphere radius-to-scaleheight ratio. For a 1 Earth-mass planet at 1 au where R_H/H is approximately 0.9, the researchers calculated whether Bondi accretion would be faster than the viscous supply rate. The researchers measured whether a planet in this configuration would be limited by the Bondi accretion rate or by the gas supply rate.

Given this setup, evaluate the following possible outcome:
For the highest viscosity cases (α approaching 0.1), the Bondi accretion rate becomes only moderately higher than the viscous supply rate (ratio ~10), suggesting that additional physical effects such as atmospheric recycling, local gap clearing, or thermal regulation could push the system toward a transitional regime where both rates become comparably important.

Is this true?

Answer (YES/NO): NO